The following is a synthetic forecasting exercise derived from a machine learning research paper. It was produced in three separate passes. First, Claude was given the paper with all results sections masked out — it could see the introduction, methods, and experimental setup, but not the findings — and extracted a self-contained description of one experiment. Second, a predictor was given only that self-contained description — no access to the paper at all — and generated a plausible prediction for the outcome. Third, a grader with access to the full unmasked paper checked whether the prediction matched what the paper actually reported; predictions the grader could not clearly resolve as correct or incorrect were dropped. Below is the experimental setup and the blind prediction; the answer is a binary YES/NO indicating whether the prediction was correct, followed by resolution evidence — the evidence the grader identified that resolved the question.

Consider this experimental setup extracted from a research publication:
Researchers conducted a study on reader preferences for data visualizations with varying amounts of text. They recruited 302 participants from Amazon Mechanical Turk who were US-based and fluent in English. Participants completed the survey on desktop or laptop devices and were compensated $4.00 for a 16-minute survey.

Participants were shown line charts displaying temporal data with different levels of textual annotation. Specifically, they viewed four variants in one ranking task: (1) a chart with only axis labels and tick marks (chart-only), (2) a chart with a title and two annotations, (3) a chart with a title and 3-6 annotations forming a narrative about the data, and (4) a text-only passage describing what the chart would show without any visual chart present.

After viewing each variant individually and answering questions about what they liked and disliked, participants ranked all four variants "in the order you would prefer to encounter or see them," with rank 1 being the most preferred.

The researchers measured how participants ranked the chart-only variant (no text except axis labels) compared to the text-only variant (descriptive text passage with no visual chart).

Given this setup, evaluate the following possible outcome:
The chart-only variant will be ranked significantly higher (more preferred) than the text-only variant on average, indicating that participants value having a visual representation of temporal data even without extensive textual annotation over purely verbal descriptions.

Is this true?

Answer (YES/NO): NO